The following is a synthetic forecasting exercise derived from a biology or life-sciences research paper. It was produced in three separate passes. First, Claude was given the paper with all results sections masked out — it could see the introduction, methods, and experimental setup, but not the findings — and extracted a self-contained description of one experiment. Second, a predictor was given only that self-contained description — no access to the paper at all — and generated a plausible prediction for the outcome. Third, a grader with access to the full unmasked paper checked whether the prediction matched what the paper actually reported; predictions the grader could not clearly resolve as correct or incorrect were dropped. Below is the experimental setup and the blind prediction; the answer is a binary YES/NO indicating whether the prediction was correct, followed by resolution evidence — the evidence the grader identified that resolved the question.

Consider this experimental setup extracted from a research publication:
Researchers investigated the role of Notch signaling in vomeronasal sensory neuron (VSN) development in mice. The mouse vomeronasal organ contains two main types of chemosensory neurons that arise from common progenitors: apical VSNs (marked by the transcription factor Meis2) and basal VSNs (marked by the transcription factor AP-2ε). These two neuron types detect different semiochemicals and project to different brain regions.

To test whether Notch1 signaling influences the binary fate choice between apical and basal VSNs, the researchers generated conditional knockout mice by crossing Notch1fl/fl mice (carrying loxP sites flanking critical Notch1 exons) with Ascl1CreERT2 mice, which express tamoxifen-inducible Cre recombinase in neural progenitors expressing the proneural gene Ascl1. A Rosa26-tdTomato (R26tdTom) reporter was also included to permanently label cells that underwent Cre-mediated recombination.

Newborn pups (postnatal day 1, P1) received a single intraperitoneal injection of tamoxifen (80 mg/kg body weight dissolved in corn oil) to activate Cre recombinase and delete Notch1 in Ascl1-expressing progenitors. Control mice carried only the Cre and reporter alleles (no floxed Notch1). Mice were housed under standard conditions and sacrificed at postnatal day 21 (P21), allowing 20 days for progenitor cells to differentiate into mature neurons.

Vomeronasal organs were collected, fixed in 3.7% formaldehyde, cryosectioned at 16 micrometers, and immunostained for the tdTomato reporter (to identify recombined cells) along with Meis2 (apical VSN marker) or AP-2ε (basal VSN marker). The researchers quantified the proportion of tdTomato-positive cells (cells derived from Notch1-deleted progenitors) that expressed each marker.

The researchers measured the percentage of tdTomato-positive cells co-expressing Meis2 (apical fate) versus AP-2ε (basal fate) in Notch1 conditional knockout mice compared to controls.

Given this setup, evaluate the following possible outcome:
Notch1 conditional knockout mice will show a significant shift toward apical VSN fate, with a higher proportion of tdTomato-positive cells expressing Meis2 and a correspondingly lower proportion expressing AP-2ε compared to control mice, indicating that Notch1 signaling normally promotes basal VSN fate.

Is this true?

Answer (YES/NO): YES